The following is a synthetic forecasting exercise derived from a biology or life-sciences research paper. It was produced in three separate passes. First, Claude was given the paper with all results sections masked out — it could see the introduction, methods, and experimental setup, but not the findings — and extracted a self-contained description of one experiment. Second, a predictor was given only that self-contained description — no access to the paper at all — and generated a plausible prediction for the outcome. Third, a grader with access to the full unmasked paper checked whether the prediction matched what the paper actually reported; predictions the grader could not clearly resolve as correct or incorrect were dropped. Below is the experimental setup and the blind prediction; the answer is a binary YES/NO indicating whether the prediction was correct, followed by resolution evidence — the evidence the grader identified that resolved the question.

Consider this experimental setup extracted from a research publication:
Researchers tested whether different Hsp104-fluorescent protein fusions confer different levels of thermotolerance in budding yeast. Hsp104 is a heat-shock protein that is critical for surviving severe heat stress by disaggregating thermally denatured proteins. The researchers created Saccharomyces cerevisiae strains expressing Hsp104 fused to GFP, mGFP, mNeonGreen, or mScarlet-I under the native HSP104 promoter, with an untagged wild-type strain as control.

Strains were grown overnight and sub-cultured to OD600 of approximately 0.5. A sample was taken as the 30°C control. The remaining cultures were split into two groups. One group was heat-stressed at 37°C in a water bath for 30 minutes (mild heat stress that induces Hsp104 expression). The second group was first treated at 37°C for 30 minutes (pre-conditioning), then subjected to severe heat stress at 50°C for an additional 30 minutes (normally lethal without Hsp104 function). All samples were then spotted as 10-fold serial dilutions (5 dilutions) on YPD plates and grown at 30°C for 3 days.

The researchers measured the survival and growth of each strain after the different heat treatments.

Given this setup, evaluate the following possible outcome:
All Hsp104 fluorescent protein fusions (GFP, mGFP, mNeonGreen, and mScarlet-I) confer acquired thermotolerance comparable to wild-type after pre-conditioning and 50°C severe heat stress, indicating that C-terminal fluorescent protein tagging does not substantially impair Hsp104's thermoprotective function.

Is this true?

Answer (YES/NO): NO